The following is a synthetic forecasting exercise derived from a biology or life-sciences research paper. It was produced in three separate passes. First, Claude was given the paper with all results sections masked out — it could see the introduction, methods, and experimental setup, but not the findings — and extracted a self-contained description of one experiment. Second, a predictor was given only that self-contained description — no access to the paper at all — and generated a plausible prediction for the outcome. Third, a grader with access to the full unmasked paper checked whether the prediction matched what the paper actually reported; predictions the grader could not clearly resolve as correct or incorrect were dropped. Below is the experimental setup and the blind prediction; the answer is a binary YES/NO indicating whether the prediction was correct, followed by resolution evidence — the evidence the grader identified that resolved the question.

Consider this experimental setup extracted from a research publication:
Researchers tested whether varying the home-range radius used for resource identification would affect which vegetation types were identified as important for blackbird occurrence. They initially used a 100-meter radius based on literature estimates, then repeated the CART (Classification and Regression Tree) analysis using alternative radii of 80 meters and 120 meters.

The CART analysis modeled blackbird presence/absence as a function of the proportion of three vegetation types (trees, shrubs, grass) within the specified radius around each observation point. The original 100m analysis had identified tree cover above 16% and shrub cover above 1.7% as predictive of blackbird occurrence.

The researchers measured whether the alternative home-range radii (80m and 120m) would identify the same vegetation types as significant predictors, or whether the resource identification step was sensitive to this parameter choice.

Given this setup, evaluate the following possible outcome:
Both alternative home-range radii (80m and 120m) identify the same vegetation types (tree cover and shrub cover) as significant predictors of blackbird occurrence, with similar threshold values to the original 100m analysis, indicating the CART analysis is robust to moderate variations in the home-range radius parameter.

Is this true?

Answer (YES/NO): NO